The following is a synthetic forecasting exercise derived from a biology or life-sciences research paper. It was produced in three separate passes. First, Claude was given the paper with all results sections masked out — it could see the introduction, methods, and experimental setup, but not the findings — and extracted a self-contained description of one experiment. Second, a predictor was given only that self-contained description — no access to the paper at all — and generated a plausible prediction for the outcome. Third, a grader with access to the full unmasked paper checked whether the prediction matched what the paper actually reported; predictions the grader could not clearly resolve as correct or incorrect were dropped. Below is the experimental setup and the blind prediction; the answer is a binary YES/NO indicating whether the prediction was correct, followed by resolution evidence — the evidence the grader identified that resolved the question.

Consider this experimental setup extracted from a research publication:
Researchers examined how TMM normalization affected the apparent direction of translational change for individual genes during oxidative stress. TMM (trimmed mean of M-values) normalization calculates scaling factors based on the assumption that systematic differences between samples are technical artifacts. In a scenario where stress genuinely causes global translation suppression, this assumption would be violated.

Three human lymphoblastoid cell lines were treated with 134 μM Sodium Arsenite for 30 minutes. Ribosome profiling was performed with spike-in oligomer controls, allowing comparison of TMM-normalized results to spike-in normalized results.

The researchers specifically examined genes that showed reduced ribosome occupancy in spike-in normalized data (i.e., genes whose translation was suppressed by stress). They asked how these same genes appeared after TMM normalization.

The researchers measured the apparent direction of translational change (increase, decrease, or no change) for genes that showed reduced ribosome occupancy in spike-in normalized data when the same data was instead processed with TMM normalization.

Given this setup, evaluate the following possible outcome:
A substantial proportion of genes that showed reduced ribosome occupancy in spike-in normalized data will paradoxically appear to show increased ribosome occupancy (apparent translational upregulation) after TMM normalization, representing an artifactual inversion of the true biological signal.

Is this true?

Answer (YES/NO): YES